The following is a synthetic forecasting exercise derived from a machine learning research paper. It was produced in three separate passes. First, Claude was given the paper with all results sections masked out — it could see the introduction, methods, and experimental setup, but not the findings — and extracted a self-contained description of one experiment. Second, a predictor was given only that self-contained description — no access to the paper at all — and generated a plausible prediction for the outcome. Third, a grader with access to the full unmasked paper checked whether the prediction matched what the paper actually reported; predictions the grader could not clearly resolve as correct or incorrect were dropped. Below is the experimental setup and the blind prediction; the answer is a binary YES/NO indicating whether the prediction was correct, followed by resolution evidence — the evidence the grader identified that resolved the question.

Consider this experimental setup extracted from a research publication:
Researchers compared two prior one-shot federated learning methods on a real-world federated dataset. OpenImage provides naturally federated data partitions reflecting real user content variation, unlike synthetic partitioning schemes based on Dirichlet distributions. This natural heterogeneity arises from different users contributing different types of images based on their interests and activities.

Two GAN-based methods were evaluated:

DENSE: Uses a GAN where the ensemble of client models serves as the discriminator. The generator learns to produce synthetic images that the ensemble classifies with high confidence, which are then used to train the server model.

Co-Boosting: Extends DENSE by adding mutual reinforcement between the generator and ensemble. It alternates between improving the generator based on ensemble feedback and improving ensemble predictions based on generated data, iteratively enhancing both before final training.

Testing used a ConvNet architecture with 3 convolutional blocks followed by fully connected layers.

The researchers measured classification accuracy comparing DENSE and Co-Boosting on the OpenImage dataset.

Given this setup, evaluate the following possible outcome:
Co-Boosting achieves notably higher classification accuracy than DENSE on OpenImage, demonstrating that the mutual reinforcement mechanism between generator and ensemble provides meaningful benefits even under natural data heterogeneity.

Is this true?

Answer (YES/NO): YES